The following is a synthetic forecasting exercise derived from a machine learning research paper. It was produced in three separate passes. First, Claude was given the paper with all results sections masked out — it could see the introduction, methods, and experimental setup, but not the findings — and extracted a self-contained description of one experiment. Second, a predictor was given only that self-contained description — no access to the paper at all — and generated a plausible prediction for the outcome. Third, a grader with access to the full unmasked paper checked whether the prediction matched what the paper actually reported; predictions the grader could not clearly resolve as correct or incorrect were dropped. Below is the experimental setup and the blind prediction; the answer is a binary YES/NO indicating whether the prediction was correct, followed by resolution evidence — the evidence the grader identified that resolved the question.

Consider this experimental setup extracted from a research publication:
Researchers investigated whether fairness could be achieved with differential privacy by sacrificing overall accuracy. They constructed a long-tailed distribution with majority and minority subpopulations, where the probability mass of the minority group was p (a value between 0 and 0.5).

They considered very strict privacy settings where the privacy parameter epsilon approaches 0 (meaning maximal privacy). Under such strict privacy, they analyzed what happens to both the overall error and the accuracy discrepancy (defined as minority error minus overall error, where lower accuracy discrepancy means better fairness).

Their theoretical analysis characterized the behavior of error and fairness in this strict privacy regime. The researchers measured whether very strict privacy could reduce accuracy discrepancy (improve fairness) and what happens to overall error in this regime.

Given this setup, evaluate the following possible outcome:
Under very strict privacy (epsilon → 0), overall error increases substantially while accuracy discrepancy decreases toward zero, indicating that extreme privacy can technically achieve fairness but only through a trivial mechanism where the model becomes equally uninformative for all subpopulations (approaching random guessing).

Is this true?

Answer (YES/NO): YES